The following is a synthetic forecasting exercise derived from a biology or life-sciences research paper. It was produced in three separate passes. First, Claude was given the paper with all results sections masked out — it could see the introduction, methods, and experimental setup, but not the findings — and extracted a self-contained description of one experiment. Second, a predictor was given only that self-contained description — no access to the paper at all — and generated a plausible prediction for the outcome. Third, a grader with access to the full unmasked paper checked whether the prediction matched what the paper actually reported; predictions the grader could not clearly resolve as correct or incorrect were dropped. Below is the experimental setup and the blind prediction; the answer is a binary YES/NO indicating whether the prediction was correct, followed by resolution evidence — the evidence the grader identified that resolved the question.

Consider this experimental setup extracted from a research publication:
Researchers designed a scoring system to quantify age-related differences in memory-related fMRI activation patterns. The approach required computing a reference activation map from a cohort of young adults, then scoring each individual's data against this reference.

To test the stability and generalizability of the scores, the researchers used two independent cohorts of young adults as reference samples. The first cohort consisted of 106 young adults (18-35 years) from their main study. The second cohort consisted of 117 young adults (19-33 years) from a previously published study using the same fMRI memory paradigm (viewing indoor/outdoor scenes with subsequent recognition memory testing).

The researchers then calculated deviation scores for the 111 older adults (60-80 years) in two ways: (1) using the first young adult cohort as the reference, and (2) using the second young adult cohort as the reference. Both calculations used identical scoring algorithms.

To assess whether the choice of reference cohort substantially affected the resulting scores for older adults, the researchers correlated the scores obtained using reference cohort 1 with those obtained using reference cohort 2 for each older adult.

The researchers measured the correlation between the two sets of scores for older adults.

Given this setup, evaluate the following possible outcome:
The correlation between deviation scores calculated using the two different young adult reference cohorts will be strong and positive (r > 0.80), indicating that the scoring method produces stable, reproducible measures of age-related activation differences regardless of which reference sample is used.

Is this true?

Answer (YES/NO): YES